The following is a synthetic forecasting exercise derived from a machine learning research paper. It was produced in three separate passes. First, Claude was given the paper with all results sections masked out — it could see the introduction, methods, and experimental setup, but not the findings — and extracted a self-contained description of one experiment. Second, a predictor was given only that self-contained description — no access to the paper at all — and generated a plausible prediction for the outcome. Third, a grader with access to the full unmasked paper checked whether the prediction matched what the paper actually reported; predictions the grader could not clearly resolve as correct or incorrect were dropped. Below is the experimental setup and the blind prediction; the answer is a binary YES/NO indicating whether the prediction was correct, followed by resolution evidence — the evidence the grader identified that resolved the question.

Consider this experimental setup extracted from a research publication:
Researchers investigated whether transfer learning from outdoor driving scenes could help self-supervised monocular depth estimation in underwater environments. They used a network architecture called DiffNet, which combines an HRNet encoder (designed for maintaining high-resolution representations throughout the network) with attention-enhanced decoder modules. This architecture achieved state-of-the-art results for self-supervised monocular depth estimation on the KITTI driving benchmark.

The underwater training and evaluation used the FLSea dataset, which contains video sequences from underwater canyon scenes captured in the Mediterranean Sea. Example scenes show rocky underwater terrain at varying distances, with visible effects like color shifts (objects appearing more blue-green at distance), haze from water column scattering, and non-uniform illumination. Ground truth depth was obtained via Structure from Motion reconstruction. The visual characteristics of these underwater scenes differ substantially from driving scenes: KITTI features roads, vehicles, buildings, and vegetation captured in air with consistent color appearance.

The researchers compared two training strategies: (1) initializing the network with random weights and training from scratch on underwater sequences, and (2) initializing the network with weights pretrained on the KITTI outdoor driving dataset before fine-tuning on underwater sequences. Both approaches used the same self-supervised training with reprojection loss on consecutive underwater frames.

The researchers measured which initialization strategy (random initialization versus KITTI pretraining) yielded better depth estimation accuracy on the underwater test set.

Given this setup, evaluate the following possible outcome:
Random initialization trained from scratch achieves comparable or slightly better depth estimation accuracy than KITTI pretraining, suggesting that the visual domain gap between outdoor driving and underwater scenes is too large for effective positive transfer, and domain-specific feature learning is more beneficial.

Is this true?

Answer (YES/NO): NO